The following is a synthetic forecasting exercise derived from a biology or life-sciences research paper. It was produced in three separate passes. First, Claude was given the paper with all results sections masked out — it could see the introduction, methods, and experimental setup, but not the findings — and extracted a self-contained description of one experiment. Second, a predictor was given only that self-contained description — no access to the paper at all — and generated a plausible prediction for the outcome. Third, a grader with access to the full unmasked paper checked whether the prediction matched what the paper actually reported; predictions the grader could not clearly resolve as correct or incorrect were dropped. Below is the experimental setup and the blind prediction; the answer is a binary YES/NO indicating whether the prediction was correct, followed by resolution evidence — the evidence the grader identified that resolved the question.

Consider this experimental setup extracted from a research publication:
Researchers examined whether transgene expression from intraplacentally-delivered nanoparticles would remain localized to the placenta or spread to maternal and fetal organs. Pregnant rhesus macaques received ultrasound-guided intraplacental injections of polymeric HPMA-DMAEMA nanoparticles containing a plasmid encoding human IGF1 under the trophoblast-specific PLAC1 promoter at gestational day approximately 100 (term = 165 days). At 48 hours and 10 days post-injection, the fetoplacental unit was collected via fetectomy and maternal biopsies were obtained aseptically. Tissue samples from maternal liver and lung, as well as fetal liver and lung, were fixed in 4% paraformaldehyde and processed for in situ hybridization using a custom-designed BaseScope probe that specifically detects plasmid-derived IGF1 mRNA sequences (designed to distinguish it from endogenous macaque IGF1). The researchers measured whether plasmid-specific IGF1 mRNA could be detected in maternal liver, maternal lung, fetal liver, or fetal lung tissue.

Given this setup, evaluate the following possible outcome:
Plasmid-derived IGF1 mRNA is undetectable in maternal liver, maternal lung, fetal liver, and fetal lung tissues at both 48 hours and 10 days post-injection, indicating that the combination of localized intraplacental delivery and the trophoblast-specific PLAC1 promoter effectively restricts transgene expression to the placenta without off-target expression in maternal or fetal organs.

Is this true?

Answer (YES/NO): YES